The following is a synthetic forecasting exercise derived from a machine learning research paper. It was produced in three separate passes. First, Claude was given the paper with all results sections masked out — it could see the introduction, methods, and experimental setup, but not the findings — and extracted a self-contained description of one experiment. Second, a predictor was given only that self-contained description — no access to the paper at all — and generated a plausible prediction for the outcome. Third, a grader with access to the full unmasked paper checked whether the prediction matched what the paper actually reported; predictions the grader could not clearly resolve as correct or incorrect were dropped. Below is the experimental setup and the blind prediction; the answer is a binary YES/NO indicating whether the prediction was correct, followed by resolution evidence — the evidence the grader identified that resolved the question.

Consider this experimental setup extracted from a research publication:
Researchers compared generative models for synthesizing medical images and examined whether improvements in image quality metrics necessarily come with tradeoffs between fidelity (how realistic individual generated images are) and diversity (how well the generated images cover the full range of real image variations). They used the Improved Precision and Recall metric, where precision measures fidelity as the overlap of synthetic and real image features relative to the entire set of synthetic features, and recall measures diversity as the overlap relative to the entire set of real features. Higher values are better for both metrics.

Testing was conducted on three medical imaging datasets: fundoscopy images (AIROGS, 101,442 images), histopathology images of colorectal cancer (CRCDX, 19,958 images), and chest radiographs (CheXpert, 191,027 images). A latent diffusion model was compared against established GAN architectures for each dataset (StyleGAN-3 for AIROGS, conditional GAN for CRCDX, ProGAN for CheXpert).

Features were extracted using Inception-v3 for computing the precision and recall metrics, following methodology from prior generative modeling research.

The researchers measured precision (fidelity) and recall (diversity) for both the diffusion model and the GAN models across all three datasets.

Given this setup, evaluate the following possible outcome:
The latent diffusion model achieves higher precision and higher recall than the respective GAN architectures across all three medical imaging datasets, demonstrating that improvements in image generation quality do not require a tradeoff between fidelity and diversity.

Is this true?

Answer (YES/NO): YES